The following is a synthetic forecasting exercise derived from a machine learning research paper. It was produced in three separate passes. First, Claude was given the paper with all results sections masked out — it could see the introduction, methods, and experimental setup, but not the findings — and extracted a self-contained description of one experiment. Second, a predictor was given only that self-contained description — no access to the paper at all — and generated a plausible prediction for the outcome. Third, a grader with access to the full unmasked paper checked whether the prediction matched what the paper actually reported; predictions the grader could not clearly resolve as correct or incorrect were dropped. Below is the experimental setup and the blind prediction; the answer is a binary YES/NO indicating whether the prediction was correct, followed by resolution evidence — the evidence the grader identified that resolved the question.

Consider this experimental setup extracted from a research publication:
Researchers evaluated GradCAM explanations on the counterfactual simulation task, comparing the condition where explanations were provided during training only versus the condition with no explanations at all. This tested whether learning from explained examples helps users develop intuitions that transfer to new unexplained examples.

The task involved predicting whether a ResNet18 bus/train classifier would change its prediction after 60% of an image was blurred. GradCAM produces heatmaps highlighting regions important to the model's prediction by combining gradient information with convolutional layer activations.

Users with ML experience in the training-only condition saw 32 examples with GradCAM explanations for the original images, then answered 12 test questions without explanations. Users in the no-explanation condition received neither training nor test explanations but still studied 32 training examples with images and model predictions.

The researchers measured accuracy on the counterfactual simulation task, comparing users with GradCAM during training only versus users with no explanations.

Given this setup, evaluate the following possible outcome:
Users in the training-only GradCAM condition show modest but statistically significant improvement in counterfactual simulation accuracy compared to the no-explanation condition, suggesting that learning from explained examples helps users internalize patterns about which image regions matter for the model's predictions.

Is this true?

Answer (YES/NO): NO